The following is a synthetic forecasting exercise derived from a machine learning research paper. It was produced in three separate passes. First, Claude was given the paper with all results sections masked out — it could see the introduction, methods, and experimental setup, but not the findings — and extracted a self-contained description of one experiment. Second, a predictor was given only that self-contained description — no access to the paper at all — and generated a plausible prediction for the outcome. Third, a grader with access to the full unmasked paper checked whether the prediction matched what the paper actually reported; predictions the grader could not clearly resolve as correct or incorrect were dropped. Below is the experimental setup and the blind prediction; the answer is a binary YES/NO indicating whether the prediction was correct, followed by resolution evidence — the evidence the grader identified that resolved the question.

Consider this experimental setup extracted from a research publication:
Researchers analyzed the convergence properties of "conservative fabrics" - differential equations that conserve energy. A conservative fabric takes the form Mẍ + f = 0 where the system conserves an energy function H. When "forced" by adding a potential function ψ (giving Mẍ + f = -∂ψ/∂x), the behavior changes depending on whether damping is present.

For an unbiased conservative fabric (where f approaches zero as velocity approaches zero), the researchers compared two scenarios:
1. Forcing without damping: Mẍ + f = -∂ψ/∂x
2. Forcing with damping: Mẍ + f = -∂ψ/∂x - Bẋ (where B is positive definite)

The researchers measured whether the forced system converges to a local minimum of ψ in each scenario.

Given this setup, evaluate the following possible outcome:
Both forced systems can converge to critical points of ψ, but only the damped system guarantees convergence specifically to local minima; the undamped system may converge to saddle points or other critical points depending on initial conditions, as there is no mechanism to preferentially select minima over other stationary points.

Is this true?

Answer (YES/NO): NO